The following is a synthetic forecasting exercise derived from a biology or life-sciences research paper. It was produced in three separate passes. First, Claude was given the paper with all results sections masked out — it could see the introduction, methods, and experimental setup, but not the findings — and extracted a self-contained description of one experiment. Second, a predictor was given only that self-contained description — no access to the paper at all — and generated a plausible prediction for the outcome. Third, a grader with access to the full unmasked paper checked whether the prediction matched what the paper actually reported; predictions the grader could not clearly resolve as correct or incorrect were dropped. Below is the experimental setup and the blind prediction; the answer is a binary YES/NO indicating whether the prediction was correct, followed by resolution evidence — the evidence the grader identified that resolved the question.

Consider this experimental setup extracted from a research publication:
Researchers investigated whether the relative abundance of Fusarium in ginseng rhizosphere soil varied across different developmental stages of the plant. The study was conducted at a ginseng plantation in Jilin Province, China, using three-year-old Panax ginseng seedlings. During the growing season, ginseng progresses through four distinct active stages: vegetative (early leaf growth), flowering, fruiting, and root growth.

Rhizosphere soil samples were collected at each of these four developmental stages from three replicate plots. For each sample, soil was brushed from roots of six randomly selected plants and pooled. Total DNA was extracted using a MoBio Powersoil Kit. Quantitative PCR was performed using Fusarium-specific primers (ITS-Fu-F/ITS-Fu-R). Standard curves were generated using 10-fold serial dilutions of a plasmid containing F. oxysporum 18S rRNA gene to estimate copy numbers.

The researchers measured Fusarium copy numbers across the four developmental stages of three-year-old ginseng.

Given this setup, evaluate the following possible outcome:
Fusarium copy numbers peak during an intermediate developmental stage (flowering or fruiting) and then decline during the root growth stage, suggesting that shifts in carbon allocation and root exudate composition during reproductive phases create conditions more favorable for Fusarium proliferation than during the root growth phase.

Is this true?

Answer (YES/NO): NO